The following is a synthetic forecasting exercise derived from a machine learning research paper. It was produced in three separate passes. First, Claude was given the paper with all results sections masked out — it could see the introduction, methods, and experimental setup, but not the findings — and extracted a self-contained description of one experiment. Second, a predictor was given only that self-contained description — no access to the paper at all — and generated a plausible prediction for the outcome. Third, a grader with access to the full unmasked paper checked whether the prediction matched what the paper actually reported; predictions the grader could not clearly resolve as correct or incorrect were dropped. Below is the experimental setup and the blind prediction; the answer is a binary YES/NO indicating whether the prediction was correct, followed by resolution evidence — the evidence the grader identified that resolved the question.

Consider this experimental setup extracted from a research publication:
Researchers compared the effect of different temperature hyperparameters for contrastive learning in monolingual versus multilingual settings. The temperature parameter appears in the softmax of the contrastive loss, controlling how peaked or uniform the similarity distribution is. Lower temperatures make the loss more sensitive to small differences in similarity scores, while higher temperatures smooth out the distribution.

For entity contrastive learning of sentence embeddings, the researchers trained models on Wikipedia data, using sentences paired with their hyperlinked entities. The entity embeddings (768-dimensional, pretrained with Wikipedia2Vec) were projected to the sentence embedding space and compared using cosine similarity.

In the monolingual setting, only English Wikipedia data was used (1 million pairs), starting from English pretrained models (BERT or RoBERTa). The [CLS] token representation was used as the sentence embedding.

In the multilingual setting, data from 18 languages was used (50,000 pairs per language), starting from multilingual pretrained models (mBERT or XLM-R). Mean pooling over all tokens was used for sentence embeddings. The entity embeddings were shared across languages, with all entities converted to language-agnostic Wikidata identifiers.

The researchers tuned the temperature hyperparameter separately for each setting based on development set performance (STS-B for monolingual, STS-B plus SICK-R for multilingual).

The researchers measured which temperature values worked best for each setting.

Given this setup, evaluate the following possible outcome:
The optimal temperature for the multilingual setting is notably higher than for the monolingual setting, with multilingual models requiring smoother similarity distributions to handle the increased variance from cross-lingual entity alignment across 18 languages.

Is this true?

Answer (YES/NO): NO